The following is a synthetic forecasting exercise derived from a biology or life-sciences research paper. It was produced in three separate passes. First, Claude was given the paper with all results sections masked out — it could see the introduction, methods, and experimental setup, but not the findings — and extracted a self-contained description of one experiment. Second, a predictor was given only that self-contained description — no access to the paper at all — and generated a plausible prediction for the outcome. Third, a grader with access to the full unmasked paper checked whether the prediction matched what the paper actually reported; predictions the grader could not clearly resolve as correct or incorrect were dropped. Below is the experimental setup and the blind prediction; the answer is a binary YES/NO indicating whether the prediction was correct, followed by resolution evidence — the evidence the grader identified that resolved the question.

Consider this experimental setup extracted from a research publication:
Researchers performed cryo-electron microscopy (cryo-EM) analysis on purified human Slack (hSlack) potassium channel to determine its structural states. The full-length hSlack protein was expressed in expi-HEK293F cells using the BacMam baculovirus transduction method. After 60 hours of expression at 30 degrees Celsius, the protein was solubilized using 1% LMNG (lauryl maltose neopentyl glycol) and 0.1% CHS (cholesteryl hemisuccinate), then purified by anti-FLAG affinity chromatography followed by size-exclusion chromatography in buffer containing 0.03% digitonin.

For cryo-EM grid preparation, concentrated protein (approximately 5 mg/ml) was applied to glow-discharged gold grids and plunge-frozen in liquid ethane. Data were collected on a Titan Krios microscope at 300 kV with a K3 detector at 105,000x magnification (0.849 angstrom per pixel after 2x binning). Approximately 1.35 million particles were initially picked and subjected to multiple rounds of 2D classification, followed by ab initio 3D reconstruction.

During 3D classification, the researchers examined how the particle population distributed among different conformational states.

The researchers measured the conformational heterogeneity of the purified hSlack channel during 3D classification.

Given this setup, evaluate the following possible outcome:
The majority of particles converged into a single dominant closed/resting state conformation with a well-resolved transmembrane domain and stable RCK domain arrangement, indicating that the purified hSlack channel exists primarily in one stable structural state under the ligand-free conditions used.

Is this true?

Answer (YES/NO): NO